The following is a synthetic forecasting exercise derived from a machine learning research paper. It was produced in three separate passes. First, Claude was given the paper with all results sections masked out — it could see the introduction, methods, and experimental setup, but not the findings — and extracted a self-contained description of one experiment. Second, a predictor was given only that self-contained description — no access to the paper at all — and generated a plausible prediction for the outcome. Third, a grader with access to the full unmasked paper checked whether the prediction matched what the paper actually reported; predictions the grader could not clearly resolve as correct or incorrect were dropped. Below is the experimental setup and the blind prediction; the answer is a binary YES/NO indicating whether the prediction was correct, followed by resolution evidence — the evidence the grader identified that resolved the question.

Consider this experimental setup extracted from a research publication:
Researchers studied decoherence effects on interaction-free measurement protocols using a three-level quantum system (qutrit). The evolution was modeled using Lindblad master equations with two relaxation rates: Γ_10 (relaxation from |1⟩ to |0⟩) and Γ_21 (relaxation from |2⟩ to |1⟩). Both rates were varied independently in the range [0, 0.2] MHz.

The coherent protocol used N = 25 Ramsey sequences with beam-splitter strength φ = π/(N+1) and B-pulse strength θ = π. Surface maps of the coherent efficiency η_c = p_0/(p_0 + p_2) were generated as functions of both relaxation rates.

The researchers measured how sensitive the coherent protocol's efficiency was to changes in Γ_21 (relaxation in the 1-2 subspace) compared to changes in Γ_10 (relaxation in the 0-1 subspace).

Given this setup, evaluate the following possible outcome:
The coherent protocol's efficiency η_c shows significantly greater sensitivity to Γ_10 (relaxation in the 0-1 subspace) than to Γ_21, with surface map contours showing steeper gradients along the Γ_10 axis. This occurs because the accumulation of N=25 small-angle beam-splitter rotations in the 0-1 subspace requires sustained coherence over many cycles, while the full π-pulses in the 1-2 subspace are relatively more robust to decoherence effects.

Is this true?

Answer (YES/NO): YES